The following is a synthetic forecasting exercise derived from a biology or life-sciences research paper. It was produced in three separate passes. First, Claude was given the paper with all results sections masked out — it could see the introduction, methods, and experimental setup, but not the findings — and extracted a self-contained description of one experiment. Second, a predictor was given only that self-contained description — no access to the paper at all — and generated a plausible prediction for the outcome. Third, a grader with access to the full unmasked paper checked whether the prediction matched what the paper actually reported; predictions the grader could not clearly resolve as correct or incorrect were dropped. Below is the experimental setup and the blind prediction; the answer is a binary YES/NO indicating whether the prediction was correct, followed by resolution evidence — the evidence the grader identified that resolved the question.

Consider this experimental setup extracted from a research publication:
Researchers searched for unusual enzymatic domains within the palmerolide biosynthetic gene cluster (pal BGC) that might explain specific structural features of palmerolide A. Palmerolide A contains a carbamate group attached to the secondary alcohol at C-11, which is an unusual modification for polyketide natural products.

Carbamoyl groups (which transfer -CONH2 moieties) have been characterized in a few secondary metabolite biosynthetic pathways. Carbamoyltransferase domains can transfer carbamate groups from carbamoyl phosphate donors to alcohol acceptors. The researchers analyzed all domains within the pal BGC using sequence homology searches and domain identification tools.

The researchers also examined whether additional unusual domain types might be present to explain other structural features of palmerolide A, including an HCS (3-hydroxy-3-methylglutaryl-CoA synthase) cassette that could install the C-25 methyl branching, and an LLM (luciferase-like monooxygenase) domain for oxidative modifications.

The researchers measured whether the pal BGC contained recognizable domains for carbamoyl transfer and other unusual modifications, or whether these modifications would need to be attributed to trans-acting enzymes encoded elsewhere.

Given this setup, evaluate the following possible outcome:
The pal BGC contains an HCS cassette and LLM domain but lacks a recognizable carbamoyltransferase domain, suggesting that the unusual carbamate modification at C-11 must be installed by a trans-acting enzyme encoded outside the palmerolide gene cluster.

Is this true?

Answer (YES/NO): NO